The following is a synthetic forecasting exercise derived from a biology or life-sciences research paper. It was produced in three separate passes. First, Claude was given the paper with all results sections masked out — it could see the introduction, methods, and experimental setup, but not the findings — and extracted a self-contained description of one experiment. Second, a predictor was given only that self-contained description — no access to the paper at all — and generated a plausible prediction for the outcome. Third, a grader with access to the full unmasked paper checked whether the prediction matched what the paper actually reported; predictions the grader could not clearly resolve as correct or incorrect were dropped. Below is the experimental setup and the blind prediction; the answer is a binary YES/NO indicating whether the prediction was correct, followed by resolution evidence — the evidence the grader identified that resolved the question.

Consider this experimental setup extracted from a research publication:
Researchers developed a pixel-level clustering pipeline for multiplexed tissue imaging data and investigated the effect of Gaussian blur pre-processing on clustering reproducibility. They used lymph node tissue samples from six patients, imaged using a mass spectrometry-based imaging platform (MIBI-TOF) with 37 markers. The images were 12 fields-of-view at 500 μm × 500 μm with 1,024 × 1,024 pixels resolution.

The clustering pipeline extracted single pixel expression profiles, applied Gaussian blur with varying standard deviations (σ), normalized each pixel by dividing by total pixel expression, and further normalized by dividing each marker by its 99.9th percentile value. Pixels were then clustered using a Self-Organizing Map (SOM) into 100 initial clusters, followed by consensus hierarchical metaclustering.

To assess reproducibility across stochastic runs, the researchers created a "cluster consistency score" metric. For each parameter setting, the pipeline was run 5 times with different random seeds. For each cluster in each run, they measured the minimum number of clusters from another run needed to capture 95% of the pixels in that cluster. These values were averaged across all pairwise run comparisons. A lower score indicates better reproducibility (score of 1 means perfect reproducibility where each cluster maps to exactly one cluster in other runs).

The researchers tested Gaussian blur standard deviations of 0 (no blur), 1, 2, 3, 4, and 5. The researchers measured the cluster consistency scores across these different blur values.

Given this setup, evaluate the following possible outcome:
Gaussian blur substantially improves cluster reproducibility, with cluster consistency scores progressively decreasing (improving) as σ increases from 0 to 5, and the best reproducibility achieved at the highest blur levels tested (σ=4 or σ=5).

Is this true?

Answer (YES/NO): NO